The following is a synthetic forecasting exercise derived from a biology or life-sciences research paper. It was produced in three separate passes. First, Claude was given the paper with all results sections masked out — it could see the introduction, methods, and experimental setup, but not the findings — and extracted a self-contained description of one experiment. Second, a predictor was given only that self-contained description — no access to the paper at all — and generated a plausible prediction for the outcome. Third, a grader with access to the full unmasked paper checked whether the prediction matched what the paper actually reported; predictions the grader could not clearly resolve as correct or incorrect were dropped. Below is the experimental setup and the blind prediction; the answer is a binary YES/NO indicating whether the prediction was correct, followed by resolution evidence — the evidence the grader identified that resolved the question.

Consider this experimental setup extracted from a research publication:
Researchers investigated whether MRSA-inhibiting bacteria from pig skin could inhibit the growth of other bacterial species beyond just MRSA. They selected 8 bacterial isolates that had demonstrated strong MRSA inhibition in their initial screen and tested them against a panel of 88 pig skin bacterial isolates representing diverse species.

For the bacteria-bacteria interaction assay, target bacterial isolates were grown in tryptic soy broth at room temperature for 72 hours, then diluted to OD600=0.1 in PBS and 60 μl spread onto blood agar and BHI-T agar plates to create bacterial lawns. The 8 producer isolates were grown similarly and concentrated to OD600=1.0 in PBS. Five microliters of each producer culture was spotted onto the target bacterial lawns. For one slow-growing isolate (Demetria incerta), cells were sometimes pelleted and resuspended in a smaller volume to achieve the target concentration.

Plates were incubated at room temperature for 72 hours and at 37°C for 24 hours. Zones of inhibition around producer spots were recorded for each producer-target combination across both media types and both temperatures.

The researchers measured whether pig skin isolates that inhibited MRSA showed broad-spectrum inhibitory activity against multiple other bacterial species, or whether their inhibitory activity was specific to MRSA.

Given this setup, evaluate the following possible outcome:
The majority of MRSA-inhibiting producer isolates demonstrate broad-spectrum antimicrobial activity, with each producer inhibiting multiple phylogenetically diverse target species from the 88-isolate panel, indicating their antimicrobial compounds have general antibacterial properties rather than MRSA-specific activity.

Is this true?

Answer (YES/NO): NO